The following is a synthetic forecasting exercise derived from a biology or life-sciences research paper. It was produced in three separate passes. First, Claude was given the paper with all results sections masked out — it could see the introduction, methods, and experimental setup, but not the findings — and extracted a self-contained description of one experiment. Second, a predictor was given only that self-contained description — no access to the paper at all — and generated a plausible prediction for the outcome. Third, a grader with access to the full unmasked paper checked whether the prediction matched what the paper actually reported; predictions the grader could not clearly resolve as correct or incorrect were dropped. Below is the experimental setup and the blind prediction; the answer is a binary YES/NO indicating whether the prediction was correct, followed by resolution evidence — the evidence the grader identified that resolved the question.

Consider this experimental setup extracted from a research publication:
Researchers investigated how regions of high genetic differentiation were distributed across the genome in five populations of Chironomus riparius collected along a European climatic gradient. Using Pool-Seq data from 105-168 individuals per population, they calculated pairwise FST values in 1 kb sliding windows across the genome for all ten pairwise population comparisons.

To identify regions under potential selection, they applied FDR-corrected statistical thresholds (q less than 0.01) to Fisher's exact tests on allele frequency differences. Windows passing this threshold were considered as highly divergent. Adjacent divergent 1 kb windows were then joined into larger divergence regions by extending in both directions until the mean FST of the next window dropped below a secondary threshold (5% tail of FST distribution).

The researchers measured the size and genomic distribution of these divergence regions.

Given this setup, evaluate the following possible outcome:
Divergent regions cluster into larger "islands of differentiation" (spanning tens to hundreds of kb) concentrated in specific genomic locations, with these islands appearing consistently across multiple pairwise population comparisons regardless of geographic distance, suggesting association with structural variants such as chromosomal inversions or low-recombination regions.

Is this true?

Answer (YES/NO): NO